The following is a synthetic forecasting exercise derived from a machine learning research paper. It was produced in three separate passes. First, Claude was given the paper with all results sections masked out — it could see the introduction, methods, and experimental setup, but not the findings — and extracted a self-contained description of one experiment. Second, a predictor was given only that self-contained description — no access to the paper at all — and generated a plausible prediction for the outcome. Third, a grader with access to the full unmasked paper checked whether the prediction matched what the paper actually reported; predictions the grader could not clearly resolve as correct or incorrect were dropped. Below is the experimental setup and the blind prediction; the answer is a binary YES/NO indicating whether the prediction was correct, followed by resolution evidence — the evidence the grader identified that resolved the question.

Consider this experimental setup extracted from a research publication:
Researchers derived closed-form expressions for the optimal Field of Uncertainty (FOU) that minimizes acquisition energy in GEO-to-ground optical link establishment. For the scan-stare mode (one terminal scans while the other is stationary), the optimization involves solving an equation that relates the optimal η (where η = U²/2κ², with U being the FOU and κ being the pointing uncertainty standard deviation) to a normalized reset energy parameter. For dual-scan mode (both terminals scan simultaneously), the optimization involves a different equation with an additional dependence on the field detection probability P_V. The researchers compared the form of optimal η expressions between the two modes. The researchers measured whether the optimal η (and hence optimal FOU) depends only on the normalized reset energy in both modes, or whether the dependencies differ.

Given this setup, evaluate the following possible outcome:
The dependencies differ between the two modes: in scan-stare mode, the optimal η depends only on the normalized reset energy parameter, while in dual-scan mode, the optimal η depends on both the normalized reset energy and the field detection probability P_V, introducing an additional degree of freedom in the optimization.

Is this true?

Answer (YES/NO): YES